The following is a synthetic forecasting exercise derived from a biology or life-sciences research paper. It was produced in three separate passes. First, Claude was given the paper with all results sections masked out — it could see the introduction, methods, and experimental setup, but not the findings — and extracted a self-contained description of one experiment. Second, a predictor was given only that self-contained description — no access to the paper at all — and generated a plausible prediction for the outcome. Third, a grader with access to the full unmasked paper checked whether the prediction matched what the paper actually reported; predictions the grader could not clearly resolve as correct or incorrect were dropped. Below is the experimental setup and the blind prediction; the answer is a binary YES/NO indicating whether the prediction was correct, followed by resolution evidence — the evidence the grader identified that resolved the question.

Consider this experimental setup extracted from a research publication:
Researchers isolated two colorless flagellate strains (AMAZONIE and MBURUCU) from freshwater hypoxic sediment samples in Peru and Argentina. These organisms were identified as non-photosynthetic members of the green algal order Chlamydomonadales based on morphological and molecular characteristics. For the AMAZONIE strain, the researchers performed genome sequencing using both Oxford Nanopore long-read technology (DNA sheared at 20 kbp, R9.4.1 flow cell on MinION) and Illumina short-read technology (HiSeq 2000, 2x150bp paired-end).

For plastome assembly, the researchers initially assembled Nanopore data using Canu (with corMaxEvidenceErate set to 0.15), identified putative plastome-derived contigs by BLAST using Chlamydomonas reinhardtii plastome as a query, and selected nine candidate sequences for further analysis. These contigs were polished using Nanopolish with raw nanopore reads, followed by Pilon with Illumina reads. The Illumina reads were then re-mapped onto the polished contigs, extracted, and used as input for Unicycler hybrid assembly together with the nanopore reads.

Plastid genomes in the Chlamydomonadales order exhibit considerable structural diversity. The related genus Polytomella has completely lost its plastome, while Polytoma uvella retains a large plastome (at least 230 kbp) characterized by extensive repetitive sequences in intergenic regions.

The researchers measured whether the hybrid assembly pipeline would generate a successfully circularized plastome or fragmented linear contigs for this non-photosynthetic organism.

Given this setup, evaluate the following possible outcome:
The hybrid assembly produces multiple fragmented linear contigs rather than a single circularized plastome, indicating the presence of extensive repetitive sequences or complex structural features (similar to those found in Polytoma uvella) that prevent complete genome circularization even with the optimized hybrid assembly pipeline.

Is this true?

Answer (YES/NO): NO